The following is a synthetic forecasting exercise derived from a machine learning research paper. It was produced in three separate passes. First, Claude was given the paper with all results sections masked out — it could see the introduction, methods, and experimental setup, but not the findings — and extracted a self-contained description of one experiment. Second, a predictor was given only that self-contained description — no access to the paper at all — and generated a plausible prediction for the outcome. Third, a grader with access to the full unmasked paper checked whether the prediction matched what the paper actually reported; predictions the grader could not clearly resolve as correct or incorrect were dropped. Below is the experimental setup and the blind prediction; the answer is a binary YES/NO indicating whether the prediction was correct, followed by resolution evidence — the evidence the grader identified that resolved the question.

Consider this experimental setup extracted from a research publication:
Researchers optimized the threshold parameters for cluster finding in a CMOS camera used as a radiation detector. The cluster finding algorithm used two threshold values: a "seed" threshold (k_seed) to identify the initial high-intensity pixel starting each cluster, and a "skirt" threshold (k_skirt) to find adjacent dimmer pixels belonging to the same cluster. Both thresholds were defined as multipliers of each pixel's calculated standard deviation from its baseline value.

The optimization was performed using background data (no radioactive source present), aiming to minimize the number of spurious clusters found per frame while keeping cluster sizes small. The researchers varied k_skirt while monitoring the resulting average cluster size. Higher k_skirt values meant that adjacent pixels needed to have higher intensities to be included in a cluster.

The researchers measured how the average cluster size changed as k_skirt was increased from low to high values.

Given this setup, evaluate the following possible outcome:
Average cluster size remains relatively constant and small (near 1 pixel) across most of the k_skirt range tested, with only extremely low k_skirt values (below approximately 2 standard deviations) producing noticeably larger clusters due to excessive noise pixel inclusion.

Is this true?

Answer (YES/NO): NO